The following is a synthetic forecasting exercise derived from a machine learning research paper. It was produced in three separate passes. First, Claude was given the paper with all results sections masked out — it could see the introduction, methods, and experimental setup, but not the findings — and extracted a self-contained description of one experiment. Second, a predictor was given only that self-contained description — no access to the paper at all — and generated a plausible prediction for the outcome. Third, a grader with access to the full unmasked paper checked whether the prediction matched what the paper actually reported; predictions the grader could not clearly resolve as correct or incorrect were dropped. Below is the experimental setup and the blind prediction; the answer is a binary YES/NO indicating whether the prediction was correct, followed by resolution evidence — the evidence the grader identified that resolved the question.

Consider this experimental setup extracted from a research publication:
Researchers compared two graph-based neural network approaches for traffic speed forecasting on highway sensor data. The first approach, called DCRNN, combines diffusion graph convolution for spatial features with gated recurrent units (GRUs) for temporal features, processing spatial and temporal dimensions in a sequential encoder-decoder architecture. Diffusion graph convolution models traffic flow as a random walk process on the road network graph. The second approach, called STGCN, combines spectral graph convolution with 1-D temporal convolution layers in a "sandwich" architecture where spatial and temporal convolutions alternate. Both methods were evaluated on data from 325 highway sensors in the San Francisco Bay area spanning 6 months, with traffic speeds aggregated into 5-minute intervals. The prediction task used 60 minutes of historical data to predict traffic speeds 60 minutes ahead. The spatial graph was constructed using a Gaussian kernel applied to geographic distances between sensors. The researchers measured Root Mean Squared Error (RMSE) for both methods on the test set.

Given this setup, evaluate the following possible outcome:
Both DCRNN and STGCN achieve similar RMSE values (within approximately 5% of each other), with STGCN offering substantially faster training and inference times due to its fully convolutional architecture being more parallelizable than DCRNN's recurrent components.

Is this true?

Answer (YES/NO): NO